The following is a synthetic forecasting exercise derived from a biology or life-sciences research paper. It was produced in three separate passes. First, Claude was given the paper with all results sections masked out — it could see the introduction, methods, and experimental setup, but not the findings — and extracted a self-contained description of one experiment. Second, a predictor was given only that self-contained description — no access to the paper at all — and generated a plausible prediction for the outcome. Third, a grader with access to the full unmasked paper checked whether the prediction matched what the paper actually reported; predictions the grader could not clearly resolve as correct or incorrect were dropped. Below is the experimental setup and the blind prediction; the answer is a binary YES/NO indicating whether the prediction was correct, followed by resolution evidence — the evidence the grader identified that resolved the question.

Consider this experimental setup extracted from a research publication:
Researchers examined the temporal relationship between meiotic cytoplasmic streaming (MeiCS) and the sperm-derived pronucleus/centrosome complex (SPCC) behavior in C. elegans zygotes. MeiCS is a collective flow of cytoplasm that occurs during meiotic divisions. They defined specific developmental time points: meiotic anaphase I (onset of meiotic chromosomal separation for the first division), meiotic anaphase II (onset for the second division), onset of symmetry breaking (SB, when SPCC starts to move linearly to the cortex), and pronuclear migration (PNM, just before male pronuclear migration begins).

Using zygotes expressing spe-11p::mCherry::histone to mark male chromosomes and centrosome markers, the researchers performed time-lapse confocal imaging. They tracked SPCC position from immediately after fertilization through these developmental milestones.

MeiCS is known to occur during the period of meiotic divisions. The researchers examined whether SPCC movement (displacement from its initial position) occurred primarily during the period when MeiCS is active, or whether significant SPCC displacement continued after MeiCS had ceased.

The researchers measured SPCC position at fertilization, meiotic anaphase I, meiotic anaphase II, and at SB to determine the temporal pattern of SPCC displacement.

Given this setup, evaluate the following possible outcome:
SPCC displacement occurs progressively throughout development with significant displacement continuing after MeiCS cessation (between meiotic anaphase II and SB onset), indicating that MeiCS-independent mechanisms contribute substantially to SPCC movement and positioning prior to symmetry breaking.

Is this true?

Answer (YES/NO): NO